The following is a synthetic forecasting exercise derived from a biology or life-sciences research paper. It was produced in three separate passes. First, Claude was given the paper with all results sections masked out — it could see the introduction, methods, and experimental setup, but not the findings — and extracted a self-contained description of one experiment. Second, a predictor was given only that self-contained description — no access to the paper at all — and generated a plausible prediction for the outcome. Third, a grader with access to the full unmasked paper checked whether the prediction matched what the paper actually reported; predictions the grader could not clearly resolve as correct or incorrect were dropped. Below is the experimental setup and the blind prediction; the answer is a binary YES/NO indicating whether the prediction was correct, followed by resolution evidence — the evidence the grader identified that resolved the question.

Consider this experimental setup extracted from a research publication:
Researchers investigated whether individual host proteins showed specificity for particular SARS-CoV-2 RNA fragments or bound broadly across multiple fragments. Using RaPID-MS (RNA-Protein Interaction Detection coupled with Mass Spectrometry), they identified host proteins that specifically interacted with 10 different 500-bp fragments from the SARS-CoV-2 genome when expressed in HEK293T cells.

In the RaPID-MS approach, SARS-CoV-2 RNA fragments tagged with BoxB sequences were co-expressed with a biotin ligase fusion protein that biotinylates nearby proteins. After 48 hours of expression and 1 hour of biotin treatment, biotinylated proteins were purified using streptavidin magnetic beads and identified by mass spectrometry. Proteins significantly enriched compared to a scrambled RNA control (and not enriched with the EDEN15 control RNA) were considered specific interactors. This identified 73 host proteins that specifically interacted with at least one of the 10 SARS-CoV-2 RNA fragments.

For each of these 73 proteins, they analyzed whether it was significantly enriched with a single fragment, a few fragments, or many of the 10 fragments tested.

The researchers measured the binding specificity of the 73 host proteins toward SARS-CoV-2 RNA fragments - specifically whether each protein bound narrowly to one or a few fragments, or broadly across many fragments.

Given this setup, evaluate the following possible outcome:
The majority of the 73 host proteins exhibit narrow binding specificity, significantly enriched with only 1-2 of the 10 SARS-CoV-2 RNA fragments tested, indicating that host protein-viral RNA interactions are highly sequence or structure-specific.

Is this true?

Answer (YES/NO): YES